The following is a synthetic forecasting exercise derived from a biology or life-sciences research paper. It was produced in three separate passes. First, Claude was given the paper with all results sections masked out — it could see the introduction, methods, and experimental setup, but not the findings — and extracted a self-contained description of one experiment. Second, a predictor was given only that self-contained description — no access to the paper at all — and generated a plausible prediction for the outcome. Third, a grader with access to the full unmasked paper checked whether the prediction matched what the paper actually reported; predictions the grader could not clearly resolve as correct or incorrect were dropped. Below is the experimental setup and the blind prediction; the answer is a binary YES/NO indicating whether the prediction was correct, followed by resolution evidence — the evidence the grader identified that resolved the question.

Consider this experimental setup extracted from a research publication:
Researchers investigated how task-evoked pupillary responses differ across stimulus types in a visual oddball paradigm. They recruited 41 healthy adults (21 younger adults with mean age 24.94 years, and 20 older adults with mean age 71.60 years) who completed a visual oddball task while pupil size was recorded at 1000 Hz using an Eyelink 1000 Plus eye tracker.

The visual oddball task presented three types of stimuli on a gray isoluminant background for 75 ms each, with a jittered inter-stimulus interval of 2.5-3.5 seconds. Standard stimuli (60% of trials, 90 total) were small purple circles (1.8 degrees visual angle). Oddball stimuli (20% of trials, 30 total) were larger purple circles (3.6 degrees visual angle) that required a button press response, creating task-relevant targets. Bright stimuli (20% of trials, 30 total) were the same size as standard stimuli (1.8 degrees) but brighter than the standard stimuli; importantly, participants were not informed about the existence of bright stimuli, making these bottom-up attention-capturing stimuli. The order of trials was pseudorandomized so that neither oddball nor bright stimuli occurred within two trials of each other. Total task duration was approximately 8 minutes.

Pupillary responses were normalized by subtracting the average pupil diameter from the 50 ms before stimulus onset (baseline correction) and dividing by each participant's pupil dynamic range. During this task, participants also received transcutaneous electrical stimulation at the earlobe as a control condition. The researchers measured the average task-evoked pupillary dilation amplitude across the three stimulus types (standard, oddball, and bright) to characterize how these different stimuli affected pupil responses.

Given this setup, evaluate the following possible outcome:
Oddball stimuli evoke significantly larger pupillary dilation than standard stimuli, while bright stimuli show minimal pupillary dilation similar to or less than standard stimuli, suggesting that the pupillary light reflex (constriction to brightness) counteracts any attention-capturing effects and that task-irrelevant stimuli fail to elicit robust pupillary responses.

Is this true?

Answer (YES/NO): NO